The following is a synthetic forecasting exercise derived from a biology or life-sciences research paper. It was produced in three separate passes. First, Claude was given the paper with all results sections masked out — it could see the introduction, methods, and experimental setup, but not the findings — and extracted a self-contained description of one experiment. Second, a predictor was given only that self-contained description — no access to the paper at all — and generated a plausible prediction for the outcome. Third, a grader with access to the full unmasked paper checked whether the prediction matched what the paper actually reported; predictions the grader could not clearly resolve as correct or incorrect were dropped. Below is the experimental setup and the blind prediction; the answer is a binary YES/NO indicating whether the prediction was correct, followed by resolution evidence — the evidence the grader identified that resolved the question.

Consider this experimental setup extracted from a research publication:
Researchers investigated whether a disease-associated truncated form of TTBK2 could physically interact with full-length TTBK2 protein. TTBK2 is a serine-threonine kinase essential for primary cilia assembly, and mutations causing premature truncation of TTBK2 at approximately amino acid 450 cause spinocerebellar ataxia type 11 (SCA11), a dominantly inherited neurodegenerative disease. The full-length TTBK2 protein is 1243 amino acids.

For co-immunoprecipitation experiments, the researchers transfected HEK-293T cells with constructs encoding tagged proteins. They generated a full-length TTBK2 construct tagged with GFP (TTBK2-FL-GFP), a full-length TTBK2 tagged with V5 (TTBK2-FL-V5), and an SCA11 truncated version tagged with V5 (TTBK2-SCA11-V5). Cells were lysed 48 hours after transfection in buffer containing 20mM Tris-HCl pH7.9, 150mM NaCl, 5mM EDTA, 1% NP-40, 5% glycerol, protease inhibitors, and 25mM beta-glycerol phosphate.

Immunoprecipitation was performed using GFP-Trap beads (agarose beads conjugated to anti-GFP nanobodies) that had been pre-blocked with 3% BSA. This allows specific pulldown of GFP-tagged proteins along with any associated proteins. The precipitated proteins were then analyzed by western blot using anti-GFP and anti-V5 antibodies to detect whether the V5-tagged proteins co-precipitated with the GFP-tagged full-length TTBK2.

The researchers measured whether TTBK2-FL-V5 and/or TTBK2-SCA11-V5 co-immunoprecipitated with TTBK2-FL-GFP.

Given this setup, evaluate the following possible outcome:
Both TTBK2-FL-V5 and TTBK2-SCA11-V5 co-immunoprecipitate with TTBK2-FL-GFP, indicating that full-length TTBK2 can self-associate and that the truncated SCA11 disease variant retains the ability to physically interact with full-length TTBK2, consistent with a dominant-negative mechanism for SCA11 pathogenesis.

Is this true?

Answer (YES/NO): NO